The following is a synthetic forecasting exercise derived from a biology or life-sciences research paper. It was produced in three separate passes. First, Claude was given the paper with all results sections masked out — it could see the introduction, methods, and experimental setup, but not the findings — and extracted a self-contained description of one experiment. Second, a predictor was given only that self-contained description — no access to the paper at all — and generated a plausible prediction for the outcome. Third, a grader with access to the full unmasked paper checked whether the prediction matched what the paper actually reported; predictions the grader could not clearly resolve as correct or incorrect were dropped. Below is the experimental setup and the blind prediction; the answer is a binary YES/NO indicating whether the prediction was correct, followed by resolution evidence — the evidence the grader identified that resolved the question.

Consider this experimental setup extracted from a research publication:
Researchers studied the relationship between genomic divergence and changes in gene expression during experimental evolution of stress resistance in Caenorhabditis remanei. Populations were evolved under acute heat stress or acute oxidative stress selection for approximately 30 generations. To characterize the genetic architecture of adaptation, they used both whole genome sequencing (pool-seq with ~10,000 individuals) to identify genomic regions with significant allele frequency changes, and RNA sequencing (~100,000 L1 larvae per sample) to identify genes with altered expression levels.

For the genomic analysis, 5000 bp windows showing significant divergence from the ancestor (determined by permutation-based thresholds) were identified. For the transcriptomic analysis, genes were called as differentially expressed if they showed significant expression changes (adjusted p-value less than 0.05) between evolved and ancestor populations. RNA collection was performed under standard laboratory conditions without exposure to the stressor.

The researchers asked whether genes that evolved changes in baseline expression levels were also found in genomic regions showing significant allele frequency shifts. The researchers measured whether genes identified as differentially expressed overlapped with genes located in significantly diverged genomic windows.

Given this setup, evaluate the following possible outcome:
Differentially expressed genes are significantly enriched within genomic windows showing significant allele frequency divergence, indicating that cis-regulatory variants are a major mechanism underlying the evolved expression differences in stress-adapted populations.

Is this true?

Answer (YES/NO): NO